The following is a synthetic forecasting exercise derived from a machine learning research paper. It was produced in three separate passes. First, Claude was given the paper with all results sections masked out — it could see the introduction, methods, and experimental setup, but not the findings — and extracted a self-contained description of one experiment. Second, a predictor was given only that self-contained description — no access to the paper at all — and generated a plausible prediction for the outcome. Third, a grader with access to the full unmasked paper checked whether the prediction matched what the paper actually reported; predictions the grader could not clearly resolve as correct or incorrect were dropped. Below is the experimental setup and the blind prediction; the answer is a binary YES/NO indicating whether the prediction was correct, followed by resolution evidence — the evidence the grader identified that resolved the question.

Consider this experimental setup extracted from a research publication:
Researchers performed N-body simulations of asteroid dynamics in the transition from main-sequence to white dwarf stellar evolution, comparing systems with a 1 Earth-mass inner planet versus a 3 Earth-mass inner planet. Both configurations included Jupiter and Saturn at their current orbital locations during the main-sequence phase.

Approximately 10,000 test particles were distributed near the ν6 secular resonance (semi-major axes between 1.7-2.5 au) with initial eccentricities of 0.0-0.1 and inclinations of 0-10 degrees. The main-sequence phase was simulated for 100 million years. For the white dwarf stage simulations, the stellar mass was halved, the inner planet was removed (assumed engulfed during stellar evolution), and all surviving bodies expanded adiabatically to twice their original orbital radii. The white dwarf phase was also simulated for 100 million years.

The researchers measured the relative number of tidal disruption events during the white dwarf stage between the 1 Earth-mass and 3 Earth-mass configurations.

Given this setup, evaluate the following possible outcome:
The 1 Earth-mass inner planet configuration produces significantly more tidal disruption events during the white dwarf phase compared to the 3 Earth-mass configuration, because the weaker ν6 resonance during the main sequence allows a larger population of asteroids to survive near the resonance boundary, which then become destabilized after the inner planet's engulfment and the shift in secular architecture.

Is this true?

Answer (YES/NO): NO